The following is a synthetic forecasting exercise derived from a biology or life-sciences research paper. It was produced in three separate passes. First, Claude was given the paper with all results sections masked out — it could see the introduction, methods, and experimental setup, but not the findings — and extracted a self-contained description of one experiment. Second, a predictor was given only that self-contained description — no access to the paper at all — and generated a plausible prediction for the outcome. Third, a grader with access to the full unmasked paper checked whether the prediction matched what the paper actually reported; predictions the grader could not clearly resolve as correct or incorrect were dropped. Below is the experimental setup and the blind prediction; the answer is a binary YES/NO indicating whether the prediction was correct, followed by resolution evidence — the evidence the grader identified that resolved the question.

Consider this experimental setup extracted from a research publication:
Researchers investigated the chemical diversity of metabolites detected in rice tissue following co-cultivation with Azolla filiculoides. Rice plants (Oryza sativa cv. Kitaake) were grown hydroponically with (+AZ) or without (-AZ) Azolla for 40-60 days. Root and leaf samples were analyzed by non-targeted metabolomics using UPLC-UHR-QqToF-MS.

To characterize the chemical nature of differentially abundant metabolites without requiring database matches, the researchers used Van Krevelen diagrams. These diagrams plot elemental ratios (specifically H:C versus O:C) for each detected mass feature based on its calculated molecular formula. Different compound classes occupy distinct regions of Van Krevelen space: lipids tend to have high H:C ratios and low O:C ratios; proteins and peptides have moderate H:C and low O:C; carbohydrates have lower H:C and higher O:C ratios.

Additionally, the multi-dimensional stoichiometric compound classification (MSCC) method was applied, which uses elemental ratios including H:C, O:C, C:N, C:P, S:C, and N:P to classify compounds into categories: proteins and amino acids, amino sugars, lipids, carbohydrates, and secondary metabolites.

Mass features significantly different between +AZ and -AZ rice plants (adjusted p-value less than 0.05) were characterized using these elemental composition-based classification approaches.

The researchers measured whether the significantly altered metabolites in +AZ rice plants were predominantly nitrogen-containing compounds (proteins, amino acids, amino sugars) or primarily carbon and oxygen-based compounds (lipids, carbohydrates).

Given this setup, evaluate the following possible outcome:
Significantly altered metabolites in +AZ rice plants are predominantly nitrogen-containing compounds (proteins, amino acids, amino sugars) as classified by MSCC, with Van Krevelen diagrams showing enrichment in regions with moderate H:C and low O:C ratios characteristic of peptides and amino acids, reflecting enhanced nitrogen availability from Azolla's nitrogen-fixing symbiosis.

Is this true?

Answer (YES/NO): NO